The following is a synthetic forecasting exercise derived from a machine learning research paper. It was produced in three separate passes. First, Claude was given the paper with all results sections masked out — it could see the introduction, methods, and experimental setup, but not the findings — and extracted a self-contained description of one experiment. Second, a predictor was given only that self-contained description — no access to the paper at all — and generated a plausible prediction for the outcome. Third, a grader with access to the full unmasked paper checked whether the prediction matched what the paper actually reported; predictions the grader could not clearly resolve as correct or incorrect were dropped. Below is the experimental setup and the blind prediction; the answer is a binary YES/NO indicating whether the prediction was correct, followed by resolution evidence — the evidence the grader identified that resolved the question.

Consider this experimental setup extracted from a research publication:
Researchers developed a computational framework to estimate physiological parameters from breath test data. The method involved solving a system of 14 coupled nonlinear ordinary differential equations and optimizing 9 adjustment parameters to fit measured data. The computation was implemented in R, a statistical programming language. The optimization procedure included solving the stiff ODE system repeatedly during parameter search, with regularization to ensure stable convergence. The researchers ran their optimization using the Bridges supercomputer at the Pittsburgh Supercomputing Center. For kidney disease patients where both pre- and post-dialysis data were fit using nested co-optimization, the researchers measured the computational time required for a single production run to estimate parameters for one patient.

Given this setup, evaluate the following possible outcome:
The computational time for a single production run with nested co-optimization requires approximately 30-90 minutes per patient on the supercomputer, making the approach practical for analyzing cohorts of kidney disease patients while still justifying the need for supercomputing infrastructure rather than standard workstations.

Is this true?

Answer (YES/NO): NO